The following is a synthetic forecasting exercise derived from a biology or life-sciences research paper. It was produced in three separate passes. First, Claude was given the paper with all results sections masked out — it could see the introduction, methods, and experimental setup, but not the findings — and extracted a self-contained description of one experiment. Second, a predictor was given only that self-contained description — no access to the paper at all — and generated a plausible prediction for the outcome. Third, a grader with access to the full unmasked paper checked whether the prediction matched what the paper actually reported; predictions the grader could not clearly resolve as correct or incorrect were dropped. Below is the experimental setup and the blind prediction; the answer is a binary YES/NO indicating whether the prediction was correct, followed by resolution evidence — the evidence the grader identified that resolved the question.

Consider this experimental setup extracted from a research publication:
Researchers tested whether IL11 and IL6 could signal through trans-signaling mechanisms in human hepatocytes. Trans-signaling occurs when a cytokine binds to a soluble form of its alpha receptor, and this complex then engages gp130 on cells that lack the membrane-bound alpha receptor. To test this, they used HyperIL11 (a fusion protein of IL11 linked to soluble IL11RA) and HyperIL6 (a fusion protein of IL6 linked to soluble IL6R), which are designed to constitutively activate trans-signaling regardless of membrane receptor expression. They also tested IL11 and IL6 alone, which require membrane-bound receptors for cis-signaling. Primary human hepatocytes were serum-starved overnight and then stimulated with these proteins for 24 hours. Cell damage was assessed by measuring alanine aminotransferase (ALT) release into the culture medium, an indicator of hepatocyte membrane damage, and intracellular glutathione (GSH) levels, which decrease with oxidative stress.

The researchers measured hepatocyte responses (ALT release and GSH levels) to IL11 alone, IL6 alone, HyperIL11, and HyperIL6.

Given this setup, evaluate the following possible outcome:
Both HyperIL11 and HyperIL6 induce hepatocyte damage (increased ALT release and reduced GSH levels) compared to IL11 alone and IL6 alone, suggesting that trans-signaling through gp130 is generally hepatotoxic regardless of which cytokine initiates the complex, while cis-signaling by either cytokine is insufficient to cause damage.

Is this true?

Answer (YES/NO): NO